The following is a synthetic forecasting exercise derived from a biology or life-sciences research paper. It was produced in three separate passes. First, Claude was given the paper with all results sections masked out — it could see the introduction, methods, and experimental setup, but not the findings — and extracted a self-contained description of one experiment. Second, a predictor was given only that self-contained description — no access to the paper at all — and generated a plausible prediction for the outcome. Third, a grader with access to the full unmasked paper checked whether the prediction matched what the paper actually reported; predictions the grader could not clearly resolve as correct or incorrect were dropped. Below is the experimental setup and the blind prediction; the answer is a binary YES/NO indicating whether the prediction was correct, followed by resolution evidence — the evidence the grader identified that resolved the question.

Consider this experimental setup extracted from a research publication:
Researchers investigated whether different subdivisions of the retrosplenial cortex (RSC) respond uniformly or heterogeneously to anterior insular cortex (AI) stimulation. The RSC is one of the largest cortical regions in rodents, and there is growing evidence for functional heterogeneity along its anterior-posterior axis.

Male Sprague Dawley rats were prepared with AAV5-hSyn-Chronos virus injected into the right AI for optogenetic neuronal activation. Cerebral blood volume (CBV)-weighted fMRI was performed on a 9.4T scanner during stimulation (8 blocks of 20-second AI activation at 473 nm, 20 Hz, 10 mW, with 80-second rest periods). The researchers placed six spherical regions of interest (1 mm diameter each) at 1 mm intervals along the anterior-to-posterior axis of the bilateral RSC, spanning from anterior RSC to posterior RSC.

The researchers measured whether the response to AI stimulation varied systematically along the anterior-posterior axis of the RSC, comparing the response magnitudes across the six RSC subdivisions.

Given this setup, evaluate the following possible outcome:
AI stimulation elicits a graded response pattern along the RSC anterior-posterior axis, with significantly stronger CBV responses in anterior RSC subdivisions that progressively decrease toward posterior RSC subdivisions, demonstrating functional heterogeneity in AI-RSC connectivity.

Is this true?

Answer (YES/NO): NO